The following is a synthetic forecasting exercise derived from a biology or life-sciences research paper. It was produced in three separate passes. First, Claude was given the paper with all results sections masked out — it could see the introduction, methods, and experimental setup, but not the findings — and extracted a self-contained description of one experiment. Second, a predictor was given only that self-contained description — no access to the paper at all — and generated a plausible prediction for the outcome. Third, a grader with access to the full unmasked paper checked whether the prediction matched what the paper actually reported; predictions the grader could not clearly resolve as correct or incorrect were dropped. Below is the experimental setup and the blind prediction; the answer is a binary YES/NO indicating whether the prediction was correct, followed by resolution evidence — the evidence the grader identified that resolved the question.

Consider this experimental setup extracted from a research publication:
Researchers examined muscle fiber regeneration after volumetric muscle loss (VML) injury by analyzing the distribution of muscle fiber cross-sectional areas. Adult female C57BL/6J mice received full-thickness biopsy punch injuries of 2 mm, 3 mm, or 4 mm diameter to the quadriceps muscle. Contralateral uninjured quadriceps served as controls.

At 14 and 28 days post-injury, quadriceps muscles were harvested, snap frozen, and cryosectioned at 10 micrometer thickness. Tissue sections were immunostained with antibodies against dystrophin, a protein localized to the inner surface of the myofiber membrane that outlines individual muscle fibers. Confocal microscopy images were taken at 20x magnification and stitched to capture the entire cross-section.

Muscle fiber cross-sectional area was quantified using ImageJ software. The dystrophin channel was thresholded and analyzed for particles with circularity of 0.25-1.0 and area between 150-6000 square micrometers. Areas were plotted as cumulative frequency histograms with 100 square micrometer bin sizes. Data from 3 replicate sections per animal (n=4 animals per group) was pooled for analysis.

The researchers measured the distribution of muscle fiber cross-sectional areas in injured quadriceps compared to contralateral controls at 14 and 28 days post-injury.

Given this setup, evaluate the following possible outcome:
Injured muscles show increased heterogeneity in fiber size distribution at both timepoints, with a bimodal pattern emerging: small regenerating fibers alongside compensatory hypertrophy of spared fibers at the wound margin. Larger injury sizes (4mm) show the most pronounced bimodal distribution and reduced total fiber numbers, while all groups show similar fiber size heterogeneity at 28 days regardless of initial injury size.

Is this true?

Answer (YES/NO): NO